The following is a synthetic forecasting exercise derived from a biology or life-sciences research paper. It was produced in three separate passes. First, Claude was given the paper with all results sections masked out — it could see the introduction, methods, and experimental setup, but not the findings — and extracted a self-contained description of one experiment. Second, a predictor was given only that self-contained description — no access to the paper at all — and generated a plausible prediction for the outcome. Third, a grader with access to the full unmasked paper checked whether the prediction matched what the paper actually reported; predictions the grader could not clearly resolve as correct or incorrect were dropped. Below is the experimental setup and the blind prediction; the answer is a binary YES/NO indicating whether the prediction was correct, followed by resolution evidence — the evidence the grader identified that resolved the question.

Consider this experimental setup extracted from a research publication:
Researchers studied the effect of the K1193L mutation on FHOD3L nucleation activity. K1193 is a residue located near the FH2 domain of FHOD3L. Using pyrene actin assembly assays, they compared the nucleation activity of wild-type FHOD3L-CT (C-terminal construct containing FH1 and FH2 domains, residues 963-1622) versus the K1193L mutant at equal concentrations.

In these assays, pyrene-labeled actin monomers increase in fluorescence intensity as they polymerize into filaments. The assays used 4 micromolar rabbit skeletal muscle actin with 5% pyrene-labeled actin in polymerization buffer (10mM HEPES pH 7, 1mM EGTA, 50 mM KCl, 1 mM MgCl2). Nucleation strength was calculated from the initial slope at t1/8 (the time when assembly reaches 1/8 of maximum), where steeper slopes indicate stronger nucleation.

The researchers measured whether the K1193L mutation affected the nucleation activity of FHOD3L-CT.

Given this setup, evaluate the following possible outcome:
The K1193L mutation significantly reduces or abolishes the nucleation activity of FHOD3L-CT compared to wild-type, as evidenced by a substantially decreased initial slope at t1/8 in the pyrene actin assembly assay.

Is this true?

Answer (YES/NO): YES